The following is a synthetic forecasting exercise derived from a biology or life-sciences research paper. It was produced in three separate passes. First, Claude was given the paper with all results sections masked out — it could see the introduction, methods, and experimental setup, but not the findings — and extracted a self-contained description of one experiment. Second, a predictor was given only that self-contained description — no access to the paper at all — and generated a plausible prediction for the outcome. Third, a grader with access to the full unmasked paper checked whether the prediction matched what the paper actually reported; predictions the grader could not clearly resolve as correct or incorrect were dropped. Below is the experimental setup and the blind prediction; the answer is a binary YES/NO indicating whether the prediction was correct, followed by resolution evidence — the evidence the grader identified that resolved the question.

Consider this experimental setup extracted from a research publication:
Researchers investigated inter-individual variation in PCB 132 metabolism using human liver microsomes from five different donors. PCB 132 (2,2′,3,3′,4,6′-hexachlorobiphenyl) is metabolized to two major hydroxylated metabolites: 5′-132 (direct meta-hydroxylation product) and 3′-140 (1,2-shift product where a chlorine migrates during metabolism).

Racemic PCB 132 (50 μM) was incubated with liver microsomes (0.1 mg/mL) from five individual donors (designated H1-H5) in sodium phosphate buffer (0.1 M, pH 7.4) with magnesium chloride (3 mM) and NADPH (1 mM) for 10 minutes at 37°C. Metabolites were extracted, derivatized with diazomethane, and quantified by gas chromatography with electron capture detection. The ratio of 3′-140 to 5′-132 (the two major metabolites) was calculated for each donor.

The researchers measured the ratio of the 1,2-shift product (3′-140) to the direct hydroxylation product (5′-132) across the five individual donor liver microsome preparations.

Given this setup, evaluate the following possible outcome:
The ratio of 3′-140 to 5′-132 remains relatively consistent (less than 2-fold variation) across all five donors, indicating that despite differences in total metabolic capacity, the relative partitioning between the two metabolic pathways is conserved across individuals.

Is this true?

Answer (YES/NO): NO